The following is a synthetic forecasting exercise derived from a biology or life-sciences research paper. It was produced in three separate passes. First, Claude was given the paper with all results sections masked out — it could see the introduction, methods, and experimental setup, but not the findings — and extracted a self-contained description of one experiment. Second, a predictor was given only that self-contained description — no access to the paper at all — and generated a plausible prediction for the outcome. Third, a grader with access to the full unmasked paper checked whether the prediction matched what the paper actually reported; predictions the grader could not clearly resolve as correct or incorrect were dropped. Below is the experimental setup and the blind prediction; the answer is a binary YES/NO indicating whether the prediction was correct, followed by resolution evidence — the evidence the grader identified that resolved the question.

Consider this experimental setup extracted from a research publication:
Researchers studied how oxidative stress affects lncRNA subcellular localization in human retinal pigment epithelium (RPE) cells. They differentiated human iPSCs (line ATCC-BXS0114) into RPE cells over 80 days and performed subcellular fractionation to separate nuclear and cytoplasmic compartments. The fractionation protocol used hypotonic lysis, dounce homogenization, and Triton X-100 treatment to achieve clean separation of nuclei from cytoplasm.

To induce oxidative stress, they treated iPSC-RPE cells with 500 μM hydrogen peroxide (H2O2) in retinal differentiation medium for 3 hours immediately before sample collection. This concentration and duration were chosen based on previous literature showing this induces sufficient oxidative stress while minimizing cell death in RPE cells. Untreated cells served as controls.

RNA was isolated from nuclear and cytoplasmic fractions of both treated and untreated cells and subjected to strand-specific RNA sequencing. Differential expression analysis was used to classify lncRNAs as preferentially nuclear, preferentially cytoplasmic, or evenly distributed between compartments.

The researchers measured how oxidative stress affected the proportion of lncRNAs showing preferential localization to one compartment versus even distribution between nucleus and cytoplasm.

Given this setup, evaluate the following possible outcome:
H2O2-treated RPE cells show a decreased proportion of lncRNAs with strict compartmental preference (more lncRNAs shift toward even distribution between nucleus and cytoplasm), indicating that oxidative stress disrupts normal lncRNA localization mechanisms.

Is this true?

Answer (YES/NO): NO